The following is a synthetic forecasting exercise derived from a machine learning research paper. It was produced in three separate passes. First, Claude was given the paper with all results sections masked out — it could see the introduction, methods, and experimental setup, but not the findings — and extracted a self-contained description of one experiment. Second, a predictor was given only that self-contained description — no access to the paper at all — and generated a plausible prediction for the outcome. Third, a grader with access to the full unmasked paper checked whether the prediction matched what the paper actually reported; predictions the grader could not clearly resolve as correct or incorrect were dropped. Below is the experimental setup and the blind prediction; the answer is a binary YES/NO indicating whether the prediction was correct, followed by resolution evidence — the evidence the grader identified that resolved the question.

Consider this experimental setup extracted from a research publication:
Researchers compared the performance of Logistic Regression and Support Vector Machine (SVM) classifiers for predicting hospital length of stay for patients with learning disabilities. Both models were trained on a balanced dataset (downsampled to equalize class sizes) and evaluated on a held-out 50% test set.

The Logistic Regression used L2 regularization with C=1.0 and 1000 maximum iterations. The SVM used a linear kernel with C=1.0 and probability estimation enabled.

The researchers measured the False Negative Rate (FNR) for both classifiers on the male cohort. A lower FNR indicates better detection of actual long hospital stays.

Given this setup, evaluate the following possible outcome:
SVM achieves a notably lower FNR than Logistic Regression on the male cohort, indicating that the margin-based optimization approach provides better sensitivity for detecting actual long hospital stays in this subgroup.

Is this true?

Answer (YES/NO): NO